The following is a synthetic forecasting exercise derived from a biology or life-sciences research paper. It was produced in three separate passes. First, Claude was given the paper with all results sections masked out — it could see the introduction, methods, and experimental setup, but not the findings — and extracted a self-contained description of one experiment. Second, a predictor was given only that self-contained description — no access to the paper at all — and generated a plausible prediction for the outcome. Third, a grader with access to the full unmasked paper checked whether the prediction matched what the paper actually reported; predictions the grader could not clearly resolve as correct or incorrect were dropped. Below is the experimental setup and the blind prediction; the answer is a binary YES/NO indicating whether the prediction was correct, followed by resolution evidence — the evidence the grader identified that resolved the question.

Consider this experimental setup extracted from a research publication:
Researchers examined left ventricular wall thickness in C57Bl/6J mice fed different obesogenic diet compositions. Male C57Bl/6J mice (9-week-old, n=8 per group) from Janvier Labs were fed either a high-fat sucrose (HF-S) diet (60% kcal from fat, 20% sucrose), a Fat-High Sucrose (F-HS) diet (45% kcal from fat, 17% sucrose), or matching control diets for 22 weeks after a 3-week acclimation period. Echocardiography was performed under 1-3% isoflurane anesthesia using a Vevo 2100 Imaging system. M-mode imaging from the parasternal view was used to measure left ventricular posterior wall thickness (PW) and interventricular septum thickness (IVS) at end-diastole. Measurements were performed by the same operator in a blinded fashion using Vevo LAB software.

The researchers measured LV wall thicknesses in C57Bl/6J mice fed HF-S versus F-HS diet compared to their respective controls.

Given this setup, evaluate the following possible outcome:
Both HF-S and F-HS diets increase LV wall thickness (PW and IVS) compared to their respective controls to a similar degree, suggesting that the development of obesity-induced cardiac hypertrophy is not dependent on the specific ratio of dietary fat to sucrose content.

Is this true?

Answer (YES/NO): NO